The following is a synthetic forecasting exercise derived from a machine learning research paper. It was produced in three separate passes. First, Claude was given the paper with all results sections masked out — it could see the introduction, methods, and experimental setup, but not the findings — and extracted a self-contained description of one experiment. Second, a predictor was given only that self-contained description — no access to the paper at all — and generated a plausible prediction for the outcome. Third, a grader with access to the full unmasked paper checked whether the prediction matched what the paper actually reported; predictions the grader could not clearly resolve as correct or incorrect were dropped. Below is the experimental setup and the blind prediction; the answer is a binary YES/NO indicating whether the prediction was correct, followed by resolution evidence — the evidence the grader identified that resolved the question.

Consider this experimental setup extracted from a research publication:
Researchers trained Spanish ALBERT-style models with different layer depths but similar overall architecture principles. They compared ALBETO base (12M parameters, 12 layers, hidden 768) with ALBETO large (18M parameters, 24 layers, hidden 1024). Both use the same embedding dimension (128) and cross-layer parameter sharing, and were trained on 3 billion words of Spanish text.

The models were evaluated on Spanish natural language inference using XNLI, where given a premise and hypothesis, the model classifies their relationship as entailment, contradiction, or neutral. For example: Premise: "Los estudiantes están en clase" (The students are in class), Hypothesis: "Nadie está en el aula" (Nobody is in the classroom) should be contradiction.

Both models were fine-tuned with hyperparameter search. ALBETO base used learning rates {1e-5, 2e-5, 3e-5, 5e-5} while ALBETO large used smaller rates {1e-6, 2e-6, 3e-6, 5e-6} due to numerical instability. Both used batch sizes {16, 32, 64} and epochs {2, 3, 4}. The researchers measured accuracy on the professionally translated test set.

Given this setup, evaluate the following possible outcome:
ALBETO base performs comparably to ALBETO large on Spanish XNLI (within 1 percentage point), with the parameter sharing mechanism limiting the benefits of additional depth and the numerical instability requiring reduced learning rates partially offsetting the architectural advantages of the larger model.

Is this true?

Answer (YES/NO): YES